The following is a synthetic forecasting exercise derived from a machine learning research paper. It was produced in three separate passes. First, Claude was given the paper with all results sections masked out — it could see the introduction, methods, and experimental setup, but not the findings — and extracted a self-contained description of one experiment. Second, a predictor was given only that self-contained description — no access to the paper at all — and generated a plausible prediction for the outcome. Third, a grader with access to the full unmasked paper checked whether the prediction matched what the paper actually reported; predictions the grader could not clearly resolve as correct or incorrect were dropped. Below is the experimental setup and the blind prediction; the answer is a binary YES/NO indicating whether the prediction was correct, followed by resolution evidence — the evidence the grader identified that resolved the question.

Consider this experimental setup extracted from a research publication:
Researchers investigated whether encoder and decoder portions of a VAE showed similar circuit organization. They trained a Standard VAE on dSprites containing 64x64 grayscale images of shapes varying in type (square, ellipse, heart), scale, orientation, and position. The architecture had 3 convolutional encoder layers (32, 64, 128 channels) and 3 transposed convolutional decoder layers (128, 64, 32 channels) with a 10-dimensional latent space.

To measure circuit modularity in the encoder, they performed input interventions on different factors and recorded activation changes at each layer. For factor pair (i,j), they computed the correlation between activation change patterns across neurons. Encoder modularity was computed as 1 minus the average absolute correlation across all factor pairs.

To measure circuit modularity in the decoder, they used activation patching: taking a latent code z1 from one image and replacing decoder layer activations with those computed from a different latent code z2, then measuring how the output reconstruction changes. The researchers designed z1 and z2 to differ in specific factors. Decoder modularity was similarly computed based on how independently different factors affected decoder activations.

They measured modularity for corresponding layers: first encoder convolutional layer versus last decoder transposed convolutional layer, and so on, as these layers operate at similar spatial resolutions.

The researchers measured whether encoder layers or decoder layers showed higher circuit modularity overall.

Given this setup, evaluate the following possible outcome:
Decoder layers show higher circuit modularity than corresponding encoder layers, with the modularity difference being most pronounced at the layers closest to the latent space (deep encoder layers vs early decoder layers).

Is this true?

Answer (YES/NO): NO